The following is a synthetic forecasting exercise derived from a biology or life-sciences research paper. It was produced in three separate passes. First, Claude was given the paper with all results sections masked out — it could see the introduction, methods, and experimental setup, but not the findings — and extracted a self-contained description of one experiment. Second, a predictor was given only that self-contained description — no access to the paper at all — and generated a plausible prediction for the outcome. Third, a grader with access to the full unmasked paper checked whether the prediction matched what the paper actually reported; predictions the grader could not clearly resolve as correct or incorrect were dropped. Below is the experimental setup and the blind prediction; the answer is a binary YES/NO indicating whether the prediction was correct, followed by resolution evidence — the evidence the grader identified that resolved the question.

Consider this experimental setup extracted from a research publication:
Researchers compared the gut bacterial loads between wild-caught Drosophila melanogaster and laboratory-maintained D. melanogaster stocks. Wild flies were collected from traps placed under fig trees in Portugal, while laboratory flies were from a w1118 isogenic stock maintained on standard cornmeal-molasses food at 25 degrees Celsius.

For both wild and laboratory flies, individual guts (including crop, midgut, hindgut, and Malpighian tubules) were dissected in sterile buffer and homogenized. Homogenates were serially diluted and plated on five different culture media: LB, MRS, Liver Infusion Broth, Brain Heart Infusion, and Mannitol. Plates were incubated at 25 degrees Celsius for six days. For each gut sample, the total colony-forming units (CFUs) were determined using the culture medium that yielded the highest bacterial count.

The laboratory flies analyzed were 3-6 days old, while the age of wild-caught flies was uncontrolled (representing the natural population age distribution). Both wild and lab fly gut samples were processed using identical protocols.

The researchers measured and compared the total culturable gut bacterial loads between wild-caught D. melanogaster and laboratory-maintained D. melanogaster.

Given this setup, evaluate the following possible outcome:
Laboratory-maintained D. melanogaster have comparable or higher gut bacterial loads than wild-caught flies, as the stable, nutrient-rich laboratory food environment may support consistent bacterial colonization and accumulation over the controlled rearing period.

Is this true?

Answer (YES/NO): NO